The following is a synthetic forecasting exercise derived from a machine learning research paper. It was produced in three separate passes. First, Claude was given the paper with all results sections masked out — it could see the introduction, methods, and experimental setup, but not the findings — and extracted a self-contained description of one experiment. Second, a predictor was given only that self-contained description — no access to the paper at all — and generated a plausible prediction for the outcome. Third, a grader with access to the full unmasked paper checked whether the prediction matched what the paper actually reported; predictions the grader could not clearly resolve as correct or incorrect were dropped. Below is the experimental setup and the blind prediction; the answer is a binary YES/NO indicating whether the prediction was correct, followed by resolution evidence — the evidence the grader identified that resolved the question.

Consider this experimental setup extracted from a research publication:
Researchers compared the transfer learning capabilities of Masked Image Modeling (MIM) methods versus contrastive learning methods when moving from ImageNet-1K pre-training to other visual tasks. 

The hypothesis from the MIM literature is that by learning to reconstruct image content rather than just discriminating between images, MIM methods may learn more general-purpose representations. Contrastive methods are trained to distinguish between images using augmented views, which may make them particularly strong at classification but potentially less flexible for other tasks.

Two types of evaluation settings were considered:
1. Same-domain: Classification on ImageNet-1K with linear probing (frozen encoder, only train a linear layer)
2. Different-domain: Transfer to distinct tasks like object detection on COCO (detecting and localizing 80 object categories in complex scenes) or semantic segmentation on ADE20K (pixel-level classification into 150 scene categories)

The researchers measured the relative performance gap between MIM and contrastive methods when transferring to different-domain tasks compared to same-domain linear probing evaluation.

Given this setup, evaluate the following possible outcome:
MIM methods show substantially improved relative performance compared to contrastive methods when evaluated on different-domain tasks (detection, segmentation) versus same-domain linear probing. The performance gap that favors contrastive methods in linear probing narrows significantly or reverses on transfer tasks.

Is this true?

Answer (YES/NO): YES